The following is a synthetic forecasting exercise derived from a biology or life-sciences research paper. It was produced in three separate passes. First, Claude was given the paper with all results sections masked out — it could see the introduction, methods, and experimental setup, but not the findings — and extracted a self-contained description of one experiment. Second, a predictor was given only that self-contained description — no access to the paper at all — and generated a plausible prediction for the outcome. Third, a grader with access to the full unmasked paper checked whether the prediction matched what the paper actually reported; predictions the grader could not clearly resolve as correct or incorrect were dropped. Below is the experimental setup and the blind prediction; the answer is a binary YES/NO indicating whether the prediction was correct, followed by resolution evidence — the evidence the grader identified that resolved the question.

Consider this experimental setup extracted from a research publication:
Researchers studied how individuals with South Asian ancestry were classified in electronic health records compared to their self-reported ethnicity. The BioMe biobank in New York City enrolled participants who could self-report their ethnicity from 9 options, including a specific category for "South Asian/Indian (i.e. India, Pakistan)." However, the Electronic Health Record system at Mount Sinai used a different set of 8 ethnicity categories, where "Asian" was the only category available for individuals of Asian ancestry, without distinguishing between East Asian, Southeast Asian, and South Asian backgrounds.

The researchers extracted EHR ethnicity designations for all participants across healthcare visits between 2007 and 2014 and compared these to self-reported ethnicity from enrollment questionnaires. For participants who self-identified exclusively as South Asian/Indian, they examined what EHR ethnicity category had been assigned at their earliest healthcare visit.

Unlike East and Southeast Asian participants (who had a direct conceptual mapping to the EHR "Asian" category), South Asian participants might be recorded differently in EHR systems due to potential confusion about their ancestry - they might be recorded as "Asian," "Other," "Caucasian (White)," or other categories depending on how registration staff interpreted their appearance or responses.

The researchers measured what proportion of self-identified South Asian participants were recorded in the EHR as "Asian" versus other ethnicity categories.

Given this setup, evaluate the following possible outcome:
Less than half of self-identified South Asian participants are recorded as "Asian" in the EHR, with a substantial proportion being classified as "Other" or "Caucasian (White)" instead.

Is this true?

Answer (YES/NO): YES